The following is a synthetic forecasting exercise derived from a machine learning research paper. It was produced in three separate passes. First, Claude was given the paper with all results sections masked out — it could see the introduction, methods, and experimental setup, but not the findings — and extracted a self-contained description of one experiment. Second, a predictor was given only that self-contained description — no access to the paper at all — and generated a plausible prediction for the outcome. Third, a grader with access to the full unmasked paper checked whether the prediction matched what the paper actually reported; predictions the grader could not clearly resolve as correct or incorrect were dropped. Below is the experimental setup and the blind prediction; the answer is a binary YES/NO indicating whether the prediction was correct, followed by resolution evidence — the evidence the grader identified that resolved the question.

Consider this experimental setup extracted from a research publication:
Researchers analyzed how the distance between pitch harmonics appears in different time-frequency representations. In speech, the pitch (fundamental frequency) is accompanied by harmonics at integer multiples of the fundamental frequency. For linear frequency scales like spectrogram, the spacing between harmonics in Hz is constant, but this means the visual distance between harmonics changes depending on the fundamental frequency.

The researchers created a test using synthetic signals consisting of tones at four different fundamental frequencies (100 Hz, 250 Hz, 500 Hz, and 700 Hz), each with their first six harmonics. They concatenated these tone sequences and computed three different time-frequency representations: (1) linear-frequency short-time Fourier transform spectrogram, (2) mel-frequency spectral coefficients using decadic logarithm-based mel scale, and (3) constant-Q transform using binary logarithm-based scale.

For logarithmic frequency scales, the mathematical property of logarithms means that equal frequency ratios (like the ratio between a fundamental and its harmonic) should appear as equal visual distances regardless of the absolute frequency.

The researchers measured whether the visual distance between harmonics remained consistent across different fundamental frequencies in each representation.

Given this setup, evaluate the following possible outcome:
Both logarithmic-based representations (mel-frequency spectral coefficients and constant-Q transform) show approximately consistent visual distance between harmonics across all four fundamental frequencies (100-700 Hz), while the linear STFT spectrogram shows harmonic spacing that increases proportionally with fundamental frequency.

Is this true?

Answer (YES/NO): NO